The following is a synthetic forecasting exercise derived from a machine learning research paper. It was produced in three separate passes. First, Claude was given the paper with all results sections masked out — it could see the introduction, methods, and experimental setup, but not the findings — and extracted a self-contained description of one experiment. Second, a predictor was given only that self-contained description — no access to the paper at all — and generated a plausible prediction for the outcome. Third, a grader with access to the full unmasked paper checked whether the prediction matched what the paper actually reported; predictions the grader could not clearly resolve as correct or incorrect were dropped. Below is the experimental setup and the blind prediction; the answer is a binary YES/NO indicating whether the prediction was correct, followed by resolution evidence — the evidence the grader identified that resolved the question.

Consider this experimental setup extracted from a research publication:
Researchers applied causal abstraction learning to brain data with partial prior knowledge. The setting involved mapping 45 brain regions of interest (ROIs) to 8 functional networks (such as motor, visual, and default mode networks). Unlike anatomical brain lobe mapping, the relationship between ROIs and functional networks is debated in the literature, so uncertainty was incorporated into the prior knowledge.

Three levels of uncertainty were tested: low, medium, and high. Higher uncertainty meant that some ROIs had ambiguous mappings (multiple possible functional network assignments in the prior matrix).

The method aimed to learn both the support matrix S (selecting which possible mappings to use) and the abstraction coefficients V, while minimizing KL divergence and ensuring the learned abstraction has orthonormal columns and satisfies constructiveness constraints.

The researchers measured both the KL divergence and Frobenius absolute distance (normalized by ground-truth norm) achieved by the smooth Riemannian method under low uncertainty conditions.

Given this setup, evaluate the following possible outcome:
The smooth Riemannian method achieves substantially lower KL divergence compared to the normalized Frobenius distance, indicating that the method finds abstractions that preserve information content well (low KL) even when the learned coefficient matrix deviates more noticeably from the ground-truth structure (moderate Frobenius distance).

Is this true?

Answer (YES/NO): NO